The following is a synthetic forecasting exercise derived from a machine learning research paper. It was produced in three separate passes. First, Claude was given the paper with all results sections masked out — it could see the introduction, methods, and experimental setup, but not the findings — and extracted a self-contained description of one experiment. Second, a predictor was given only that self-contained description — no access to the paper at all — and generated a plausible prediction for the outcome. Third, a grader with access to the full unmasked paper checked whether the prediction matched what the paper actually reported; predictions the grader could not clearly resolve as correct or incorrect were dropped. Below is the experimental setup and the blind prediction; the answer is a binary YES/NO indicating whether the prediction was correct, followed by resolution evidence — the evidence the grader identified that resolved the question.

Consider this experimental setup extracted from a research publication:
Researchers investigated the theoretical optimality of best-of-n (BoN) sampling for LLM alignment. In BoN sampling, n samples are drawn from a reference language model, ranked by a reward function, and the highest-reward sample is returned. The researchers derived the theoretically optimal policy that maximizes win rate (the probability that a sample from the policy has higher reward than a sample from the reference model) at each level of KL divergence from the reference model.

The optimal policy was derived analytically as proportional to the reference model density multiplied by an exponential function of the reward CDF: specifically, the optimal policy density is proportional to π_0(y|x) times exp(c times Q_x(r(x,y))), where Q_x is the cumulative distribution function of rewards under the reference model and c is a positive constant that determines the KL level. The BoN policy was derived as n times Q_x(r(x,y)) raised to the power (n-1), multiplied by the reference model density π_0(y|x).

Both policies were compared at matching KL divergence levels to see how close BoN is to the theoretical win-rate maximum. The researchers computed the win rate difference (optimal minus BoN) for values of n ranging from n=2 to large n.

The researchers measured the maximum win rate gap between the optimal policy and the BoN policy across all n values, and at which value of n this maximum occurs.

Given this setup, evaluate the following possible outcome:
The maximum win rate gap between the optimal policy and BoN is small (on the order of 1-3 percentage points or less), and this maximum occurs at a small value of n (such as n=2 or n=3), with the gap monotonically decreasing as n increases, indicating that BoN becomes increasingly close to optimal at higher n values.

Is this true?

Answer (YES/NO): YES